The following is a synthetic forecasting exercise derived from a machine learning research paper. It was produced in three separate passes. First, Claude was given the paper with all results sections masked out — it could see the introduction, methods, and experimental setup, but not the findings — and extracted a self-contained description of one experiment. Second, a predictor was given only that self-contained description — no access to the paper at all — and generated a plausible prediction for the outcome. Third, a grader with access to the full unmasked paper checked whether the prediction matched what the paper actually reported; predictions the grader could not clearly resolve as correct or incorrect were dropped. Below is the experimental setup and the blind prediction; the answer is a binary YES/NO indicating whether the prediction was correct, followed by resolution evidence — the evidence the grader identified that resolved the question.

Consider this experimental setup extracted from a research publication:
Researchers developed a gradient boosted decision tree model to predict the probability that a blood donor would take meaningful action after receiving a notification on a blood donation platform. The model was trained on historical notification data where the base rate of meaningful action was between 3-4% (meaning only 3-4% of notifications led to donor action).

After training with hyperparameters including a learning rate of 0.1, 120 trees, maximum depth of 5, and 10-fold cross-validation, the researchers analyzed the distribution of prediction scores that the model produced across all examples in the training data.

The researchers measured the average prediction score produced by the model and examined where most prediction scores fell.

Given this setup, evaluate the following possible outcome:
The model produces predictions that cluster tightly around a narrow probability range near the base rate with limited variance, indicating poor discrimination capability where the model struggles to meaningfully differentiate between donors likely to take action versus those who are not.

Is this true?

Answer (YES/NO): NO